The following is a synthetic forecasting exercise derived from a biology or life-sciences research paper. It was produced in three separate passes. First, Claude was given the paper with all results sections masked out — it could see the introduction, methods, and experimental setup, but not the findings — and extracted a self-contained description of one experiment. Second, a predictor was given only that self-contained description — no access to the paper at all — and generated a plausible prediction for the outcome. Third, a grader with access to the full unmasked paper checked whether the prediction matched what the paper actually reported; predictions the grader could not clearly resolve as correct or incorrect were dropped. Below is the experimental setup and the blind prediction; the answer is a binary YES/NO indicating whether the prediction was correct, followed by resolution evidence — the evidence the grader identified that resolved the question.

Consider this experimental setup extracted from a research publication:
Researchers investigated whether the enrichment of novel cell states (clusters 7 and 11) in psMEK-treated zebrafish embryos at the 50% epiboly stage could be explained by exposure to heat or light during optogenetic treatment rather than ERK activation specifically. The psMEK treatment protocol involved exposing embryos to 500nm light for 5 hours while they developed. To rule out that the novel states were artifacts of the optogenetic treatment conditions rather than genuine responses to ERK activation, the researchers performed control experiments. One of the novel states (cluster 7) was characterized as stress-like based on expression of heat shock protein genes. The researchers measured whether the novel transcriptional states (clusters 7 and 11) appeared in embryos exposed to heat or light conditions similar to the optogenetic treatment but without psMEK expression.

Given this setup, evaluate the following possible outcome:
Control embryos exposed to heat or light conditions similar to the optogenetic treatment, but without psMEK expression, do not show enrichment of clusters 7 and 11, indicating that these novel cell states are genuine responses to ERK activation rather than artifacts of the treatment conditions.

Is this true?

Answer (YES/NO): YES